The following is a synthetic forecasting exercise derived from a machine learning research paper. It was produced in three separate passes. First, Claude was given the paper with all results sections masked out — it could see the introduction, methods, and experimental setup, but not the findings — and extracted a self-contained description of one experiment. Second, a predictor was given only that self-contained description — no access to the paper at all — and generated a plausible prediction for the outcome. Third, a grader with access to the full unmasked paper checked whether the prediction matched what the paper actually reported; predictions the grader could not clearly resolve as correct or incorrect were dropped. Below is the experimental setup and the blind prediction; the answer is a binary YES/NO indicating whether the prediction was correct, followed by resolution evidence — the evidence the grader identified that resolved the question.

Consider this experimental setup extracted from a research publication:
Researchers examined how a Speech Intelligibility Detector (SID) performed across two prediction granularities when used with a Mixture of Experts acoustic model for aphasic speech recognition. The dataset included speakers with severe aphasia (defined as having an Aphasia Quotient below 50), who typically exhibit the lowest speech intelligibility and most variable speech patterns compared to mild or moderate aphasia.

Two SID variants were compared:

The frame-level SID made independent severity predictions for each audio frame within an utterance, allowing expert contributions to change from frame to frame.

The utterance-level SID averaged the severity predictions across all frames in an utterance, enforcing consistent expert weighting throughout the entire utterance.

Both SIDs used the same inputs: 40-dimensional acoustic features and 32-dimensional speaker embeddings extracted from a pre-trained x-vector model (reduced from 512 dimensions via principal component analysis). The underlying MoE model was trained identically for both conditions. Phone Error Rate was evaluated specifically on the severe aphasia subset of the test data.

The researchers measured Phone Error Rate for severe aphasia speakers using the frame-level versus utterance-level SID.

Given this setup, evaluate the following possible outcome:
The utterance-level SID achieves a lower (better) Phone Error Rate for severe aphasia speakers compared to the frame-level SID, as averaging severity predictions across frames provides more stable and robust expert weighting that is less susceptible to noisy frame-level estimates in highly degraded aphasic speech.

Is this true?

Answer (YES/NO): NO